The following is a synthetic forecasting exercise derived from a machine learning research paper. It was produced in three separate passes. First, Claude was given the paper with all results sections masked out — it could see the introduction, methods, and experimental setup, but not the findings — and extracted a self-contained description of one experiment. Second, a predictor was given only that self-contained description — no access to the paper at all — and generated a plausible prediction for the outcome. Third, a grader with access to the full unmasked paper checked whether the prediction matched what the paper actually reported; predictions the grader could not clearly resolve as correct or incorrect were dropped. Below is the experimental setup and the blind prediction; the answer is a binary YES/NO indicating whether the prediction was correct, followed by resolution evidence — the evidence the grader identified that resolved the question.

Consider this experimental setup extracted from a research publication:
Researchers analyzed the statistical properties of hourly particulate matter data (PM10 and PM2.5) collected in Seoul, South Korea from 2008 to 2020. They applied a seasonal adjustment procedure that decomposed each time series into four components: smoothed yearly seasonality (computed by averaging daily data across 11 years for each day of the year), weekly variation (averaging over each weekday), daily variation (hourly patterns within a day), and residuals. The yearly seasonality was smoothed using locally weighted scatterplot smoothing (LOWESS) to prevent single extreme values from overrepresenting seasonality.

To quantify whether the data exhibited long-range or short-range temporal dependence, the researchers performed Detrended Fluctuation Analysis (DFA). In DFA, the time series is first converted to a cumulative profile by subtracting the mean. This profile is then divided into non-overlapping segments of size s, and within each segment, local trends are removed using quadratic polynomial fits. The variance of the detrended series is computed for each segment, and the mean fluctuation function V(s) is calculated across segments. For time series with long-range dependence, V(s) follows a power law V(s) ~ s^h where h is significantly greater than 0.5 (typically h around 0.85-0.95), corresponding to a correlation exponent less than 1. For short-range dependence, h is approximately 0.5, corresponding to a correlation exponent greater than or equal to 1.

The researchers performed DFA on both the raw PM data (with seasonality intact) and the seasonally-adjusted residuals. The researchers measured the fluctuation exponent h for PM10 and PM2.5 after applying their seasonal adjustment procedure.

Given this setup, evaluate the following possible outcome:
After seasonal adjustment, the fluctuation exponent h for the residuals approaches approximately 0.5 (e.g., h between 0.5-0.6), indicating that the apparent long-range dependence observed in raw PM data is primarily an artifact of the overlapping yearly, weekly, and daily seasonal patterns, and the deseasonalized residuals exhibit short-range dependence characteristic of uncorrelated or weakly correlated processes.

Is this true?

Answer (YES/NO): NO